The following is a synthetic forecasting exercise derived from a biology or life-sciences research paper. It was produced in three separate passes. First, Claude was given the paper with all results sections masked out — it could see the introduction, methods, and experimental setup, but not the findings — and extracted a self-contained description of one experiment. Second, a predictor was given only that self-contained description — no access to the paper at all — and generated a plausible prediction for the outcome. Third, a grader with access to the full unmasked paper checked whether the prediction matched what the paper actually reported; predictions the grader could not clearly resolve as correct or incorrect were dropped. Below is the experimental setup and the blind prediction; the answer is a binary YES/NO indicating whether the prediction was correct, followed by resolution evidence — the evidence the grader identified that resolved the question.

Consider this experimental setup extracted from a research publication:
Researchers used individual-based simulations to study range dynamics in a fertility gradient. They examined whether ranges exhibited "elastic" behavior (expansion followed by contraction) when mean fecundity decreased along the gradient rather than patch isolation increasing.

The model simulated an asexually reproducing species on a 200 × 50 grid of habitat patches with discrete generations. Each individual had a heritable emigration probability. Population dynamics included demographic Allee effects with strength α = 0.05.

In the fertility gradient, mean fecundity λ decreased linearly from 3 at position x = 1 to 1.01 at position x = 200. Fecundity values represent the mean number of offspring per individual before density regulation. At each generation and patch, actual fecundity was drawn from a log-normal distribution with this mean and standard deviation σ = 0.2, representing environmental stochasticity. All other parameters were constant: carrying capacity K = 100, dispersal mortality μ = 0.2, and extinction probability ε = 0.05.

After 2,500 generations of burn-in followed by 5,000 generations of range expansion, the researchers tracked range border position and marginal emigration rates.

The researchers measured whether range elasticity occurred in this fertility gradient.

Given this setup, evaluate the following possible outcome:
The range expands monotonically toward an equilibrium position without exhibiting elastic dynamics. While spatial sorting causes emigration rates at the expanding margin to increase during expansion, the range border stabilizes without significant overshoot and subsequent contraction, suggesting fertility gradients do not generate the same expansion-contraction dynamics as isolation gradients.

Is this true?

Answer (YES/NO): NO